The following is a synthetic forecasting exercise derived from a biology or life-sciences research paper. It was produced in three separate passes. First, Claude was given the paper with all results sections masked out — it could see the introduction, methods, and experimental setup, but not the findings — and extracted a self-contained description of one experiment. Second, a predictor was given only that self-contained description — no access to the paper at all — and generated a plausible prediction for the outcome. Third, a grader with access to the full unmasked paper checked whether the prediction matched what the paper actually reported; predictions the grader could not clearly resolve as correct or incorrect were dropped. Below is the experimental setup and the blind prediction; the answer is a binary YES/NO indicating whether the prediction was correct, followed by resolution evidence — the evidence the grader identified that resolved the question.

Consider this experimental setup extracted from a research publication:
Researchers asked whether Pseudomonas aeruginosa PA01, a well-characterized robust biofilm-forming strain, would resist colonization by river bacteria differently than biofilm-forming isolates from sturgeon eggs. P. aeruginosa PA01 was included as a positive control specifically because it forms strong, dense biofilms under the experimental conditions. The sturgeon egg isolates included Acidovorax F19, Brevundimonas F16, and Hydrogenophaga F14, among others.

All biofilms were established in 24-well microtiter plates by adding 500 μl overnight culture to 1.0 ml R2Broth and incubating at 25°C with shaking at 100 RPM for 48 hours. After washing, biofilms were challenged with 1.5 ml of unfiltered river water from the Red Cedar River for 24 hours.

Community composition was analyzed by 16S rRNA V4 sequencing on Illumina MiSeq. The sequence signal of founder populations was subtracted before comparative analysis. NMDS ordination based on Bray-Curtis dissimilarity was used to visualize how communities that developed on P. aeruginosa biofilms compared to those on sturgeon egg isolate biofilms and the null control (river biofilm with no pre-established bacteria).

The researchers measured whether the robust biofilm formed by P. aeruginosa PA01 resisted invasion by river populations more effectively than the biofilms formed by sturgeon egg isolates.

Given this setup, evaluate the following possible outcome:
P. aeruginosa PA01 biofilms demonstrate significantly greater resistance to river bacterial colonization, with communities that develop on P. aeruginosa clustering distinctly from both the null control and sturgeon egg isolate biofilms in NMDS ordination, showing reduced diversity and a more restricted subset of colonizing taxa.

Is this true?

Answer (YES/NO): NO